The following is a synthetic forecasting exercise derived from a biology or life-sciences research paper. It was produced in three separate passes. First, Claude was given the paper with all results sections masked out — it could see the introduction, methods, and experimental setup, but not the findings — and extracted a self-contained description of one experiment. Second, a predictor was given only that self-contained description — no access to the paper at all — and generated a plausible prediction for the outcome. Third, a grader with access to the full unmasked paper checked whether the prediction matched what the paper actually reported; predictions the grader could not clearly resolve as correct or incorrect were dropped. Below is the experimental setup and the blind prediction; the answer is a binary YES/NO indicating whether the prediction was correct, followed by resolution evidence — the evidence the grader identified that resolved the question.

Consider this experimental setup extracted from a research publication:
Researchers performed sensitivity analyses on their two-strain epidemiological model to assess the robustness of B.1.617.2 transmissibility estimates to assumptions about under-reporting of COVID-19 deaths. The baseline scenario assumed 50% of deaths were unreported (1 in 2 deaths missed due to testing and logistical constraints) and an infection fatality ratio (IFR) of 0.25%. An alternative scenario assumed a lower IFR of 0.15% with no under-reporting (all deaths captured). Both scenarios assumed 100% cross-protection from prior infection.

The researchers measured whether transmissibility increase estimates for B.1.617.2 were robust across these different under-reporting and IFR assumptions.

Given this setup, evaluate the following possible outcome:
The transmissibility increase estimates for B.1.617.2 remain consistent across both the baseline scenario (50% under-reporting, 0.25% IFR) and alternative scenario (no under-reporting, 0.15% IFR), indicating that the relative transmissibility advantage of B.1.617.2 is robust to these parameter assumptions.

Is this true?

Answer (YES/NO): YES